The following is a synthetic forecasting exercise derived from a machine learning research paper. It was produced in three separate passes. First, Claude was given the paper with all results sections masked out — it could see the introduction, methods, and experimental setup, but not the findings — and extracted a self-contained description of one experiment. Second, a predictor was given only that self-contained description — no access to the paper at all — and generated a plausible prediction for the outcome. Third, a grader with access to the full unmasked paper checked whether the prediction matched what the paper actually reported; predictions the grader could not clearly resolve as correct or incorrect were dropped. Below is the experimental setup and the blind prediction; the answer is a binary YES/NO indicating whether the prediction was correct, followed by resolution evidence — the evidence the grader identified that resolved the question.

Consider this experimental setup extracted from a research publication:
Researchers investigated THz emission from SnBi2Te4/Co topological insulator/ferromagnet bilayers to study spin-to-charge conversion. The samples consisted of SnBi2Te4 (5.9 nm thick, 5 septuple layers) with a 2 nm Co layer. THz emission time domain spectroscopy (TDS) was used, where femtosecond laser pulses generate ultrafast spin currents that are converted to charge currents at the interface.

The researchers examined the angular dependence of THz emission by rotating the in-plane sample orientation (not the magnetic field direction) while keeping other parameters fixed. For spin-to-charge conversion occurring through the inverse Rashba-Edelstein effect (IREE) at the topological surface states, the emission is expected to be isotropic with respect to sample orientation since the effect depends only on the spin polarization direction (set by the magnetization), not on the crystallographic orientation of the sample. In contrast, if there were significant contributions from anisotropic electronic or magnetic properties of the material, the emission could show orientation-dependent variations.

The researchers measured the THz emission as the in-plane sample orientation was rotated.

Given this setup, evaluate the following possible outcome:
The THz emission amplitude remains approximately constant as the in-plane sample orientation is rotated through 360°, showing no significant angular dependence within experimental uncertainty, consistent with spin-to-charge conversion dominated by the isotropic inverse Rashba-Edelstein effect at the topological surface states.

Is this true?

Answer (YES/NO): NO